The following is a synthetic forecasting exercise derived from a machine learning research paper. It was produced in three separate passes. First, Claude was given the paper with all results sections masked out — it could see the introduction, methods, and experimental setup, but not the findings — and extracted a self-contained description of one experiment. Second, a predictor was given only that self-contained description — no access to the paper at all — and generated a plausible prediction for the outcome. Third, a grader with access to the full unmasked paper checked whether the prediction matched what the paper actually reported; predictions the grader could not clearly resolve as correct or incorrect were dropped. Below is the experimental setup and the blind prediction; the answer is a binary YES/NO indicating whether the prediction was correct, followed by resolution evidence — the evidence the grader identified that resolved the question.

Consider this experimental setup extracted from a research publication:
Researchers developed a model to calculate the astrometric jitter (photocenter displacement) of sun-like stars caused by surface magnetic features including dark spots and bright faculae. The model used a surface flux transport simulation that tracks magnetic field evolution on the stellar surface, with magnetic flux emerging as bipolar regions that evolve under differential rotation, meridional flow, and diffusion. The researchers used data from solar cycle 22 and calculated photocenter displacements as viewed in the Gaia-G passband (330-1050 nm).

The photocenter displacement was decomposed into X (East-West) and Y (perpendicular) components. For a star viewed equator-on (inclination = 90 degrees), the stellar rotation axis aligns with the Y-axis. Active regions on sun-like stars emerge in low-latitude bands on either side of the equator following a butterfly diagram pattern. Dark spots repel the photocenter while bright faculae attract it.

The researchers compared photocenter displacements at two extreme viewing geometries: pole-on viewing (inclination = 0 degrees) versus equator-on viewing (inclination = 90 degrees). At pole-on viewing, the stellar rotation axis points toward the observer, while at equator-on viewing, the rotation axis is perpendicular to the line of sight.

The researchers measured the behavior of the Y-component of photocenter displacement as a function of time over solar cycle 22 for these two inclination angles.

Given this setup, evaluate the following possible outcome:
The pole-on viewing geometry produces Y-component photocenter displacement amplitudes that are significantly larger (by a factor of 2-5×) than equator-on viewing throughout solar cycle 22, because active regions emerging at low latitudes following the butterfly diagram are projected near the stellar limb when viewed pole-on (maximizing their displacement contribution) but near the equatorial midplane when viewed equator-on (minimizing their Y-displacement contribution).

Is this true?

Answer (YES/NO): NO